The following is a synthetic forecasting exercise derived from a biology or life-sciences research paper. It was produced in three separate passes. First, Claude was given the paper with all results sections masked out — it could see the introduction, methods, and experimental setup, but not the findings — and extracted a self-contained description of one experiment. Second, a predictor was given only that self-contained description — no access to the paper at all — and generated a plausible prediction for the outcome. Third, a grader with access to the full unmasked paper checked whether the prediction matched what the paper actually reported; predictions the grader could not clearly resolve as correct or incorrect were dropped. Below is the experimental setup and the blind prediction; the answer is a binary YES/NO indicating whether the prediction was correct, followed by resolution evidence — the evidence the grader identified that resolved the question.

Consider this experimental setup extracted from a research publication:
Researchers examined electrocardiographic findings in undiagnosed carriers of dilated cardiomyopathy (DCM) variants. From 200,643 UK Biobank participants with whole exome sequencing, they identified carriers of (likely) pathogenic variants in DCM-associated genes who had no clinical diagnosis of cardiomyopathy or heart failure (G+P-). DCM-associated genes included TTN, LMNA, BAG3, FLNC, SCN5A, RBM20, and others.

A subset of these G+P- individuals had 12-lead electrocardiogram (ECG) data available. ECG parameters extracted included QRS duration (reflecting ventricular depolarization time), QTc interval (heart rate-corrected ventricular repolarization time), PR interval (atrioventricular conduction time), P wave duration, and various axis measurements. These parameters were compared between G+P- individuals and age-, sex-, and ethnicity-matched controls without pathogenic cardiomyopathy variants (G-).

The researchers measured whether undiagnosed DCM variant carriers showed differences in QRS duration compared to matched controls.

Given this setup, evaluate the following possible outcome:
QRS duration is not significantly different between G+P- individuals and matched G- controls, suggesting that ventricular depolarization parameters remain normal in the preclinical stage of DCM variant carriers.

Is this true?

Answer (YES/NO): YES